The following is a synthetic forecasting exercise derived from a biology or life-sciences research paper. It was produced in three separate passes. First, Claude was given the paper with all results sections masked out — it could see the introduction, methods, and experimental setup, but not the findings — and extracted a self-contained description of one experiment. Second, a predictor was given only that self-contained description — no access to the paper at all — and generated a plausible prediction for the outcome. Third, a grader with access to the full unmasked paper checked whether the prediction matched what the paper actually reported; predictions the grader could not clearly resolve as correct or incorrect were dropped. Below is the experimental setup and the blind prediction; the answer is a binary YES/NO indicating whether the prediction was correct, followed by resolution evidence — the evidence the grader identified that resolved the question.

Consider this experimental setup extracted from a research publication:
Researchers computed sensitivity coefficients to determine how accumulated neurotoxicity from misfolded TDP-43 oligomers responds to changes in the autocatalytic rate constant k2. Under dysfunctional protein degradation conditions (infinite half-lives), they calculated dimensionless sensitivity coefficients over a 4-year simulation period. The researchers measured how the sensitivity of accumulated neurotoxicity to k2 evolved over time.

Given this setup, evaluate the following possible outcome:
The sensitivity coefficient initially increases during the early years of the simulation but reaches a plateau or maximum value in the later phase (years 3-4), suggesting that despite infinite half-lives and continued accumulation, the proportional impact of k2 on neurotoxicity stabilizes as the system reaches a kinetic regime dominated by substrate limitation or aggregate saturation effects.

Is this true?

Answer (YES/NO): NO